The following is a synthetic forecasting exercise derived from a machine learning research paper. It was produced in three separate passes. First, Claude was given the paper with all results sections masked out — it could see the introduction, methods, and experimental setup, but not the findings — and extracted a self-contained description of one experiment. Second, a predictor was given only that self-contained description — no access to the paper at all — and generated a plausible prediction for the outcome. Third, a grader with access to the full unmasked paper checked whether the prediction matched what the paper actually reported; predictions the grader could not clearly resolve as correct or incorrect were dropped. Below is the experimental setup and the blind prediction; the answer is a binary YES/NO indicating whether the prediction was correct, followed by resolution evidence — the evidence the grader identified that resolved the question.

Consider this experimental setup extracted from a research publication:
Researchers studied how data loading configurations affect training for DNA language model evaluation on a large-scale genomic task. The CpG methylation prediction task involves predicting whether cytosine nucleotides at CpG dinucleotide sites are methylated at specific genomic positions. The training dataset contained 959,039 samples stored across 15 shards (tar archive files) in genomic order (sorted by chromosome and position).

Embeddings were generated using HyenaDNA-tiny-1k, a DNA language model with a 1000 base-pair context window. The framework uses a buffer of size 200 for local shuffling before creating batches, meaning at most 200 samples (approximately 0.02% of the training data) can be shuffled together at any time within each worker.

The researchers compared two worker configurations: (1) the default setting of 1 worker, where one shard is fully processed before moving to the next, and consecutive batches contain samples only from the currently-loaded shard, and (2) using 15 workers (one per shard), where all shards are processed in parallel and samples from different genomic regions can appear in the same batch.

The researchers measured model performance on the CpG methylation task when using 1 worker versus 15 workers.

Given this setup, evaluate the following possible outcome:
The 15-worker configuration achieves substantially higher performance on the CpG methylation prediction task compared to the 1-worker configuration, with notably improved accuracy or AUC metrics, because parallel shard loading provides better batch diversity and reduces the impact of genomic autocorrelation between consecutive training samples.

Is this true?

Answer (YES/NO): NO